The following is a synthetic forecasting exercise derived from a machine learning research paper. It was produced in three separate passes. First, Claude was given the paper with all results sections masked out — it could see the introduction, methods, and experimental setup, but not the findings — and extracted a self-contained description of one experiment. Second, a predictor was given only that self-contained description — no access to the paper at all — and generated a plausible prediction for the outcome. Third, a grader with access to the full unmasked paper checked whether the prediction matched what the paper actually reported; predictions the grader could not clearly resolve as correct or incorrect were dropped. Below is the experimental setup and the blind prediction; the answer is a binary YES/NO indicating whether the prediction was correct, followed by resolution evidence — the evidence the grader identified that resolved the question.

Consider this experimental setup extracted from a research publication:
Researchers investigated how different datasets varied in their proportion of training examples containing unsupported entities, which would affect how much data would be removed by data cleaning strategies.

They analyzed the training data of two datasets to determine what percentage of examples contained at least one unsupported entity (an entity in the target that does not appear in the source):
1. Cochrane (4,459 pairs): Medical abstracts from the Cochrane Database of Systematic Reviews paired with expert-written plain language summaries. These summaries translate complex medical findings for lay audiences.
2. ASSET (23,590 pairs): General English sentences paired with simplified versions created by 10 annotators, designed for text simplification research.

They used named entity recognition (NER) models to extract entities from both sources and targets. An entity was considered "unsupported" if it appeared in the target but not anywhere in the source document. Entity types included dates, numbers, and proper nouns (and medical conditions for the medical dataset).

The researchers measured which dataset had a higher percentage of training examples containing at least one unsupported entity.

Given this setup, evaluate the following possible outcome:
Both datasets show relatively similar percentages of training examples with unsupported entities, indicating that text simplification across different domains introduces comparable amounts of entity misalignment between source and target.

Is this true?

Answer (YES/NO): NO